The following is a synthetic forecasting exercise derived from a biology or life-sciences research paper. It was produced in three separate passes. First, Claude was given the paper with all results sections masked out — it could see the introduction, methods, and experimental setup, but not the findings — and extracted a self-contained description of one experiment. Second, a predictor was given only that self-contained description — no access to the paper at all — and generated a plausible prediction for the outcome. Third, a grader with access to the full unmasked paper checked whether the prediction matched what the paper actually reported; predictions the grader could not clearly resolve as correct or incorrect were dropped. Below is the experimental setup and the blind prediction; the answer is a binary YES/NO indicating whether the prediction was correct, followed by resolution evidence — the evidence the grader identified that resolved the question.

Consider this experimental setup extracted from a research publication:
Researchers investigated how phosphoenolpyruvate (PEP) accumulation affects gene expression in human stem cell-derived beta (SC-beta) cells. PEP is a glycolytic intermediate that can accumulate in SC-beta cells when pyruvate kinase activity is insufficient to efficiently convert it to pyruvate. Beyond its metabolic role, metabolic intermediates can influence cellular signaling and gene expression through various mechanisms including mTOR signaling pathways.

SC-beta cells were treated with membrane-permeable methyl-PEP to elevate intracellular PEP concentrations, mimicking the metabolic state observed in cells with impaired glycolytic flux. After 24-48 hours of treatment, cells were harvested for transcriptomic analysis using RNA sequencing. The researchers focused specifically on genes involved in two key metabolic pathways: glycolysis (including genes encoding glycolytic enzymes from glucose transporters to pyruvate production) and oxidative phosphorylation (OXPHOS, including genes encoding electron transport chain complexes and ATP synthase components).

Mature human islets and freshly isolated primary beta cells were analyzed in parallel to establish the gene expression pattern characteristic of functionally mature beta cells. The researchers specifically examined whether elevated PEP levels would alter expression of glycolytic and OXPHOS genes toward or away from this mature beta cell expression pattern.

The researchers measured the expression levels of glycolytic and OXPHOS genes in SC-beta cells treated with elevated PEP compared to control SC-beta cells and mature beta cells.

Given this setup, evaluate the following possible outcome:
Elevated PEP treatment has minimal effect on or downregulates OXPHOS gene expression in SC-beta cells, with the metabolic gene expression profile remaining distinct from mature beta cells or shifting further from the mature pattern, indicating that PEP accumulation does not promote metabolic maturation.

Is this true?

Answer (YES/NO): YES